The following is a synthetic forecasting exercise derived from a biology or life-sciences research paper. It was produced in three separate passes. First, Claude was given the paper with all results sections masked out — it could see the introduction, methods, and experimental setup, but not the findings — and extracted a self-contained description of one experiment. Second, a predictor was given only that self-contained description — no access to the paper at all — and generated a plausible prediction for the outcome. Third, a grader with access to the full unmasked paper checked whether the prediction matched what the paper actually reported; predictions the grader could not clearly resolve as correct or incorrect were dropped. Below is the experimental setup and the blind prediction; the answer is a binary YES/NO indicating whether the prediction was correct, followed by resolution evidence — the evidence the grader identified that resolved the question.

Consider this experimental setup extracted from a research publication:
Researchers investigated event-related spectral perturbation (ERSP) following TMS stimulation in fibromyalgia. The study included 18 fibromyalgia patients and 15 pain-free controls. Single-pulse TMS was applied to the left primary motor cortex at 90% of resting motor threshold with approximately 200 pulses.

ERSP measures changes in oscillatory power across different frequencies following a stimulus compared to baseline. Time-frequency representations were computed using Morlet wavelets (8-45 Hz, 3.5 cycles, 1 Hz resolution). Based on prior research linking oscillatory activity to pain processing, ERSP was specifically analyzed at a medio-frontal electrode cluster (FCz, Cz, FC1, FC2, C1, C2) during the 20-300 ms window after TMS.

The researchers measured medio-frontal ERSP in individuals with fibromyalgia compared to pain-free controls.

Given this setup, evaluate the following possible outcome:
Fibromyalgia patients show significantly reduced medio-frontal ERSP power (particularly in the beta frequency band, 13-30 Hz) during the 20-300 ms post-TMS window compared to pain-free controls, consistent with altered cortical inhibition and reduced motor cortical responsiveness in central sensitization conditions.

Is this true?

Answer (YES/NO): NO